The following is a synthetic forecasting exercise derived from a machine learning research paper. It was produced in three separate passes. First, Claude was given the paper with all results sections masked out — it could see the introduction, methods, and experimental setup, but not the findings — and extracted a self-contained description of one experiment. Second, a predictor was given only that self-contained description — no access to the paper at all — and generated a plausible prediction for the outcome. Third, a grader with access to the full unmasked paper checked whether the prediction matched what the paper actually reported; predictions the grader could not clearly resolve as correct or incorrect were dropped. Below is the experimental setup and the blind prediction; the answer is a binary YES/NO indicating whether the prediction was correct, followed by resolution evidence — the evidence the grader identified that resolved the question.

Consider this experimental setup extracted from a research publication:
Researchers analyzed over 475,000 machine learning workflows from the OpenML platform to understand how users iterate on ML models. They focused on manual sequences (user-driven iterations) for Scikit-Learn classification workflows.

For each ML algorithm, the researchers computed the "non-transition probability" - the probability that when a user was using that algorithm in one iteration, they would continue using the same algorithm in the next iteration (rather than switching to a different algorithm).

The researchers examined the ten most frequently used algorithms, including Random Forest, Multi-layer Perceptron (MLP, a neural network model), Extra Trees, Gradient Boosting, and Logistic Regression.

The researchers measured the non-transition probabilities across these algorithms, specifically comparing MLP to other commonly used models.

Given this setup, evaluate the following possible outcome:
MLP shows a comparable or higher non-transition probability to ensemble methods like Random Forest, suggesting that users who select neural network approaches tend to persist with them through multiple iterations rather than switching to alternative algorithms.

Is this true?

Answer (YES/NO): NO